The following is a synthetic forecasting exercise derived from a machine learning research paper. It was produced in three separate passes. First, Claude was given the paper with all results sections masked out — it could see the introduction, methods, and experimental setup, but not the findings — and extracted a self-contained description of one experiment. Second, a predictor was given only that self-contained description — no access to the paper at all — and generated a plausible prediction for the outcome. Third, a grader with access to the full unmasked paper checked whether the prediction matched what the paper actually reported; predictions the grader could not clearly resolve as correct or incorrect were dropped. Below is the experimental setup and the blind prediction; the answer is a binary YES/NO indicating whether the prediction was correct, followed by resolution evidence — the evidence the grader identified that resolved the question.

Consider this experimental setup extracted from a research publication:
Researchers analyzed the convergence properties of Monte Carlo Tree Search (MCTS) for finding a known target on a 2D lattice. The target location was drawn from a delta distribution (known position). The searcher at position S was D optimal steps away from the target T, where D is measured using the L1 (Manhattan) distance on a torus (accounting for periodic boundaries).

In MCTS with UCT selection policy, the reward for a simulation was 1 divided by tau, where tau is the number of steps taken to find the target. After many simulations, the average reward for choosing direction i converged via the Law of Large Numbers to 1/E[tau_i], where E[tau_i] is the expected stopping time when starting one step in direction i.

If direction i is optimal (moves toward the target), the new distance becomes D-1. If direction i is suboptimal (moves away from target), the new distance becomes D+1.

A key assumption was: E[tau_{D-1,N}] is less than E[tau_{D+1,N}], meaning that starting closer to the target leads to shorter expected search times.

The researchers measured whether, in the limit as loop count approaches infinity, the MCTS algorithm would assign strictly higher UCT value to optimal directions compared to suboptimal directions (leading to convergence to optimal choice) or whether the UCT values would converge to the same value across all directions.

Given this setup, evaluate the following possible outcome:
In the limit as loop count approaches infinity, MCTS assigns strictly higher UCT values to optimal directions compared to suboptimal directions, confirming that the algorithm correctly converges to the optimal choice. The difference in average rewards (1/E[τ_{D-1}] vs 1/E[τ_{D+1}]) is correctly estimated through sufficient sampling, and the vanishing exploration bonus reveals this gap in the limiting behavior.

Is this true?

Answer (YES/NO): YES